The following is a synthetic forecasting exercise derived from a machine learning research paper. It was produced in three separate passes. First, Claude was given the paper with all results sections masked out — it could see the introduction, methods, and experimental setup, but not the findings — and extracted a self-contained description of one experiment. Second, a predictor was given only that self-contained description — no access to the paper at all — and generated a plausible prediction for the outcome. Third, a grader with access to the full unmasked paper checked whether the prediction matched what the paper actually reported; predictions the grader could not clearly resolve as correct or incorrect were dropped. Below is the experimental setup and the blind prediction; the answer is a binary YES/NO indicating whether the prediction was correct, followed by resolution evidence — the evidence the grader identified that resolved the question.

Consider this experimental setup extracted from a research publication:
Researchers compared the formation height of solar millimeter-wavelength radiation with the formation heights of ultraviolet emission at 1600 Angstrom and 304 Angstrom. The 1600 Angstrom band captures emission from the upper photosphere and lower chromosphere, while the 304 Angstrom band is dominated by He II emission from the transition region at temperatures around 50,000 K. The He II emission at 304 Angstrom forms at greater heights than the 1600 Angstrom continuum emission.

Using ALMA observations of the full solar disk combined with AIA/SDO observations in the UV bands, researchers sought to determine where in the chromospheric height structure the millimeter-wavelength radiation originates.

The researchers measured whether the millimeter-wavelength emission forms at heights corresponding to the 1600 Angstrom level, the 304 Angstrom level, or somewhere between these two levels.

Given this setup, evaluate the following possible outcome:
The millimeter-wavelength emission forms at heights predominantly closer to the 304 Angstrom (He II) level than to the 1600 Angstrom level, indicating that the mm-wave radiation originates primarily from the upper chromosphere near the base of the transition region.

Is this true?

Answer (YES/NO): NO